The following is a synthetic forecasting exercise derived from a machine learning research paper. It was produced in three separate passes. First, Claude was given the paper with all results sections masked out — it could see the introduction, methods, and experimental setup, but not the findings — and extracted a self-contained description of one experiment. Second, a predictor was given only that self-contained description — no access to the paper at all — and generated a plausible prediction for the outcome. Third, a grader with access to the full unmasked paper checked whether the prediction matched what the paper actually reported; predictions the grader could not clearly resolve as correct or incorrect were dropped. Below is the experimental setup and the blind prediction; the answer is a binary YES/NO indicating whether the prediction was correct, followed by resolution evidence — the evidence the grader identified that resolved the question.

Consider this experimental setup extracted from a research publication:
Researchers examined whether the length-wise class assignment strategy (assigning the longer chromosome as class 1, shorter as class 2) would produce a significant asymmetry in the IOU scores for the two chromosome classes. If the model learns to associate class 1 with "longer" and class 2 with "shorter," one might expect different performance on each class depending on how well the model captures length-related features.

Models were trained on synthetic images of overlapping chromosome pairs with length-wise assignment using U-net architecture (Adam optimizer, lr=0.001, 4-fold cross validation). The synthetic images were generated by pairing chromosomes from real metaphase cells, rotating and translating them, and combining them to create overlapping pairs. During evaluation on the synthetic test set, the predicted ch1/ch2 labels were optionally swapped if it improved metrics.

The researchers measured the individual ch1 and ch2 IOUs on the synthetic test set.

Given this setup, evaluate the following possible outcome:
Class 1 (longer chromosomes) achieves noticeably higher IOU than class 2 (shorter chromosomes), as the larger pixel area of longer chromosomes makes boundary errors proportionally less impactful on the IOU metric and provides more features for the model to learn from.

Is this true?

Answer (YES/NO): YES